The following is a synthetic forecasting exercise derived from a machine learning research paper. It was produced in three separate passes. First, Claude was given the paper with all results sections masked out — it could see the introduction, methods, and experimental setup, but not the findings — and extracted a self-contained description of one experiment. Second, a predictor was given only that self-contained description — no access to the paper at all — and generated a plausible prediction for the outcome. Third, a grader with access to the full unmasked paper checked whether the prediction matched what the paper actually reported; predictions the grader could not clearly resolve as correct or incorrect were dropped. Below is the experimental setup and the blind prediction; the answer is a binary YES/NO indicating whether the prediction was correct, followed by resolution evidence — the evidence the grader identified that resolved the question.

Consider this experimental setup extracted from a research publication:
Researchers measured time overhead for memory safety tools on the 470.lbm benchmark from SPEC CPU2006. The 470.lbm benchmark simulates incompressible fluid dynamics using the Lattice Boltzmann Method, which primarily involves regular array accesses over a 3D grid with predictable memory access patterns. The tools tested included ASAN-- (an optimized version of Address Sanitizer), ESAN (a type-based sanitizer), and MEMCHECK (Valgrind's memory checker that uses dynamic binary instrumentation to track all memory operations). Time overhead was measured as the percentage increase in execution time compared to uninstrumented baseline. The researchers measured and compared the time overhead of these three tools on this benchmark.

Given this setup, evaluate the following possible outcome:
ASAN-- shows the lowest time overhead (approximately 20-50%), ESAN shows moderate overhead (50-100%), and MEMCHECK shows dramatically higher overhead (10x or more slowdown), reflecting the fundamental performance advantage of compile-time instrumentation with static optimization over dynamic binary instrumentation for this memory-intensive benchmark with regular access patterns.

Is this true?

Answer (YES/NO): YES